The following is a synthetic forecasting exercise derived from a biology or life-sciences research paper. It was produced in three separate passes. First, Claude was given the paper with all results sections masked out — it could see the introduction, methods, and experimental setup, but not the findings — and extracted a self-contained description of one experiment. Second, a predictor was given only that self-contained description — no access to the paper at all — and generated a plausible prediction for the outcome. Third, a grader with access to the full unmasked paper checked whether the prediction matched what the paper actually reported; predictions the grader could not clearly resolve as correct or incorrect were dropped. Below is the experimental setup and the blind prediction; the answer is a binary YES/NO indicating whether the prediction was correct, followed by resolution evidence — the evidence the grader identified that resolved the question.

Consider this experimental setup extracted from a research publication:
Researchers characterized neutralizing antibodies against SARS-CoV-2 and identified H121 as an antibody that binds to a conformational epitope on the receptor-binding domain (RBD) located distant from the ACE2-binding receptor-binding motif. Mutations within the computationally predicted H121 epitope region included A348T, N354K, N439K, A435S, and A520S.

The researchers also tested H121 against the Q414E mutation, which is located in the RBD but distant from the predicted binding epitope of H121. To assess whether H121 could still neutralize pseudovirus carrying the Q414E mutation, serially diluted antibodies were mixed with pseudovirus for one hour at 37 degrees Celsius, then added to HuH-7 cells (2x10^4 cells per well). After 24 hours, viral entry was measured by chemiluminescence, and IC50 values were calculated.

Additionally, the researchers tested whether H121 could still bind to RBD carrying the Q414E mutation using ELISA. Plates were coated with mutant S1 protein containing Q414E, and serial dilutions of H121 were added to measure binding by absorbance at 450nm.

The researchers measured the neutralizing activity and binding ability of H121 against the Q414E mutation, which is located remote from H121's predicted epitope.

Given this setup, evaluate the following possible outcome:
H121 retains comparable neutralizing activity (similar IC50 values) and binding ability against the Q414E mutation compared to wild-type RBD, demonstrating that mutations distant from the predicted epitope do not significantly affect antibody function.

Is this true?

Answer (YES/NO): NO